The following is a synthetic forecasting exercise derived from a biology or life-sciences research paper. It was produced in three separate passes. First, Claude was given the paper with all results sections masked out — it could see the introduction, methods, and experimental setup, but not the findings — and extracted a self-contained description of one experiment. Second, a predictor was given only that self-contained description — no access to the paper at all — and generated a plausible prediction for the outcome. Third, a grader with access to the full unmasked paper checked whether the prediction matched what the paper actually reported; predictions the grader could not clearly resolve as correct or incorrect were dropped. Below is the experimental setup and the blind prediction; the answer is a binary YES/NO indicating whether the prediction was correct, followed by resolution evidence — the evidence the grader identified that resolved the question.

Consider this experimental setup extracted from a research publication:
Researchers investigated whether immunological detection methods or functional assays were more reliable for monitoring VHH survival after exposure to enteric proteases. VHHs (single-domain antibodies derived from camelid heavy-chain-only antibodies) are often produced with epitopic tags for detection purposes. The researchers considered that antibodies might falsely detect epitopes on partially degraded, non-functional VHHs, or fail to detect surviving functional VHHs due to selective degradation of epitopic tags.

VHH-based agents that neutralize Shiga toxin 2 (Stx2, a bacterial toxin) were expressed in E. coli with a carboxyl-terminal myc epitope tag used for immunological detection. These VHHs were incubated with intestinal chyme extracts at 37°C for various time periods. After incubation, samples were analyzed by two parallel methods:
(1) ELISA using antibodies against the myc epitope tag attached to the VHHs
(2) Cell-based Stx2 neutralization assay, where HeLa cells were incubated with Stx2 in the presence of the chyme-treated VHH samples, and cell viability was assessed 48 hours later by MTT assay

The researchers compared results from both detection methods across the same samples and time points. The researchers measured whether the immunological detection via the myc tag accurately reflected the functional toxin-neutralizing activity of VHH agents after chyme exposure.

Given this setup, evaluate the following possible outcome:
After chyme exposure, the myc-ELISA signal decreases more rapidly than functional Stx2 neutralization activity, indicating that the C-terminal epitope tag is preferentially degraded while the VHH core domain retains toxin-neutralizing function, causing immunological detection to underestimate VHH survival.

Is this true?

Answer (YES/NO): YES